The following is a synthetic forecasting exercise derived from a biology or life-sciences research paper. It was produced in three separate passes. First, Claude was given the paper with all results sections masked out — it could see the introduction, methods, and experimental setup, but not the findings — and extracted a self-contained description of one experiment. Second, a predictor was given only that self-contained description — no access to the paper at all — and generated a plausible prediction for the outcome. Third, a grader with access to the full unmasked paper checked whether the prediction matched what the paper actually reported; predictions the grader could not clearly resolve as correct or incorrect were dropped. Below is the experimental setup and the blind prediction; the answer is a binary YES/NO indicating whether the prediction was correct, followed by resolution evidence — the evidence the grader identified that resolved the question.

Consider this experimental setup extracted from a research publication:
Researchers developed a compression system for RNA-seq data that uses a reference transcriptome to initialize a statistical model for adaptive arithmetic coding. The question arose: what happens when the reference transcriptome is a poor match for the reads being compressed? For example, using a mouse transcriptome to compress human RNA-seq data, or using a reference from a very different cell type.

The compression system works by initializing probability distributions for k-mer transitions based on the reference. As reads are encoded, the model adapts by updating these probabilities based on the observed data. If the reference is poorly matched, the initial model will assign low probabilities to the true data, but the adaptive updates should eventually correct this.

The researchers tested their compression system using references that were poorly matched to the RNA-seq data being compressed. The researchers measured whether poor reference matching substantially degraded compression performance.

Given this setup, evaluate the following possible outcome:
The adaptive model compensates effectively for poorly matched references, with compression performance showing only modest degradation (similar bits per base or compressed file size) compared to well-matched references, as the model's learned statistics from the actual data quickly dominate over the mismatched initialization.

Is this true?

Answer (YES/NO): YES